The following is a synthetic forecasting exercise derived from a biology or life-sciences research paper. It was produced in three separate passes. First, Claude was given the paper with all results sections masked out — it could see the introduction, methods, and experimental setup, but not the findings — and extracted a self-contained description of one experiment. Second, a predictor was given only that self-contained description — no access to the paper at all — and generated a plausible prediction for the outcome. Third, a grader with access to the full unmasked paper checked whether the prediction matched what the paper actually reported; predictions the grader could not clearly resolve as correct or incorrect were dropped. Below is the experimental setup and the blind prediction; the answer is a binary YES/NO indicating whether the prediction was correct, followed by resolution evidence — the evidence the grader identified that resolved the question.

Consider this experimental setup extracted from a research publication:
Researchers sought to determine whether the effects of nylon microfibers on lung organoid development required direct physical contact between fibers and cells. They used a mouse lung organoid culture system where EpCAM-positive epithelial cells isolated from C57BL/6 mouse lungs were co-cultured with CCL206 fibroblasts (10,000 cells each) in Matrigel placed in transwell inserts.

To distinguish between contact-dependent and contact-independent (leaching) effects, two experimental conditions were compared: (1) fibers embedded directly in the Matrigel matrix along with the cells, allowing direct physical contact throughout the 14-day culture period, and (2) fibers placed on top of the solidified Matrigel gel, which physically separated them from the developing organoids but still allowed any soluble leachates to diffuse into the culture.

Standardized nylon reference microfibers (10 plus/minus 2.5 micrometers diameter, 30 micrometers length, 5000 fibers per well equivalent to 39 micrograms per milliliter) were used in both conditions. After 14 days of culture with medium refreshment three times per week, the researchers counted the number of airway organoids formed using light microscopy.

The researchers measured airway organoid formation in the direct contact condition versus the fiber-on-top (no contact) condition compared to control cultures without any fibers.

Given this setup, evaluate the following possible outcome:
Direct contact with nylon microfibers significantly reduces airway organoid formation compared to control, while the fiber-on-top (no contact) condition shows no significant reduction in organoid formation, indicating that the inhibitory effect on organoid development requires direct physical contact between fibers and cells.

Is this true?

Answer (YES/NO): NO